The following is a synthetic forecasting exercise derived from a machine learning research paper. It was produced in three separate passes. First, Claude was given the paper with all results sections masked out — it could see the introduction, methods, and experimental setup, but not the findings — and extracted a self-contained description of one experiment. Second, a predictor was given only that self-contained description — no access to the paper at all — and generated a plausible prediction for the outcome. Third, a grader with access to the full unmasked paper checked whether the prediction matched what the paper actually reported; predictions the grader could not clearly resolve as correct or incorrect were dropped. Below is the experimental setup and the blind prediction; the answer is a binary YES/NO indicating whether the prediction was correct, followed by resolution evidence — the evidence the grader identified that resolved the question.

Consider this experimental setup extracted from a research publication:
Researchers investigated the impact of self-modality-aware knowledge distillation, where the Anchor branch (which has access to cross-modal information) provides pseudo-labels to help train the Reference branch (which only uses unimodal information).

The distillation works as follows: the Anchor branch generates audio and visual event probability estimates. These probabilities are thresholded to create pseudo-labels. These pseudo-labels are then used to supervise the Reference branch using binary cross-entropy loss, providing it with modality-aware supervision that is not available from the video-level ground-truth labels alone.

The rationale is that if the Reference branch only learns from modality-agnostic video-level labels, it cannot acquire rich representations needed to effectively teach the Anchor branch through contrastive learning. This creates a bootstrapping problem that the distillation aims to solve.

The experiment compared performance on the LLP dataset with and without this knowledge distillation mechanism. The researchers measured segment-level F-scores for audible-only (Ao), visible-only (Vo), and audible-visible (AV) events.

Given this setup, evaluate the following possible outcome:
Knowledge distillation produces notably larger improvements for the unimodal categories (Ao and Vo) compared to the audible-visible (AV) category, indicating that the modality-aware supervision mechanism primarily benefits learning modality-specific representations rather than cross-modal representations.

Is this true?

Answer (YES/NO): YES